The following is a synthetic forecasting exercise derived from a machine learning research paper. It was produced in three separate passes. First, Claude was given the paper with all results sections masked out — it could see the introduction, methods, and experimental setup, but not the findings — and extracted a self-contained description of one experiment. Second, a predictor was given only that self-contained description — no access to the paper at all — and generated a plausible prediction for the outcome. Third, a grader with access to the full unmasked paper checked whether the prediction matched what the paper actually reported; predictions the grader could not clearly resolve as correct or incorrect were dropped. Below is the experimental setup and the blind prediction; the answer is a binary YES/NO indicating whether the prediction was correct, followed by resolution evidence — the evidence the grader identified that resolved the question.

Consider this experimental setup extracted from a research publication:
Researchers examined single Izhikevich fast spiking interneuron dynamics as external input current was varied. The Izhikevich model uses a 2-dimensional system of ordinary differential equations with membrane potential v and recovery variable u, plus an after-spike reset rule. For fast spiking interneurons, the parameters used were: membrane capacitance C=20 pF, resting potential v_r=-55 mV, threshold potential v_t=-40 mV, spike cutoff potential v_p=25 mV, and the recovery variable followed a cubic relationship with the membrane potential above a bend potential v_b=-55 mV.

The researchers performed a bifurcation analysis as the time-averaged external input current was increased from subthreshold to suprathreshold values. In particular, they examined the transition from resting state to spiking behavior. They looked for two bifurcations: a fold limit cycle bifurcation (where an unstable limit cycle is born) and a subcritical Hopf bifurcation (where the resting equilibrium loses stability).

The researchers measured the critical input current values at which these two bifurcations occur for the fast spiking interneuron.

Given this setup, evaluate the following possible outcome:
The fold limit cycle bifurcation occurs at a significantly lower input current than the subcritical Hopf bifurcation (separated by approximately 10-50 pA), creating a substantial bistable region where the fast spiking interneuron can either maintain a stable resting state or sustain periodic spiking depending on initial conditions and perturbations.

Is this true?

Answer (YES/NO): NO